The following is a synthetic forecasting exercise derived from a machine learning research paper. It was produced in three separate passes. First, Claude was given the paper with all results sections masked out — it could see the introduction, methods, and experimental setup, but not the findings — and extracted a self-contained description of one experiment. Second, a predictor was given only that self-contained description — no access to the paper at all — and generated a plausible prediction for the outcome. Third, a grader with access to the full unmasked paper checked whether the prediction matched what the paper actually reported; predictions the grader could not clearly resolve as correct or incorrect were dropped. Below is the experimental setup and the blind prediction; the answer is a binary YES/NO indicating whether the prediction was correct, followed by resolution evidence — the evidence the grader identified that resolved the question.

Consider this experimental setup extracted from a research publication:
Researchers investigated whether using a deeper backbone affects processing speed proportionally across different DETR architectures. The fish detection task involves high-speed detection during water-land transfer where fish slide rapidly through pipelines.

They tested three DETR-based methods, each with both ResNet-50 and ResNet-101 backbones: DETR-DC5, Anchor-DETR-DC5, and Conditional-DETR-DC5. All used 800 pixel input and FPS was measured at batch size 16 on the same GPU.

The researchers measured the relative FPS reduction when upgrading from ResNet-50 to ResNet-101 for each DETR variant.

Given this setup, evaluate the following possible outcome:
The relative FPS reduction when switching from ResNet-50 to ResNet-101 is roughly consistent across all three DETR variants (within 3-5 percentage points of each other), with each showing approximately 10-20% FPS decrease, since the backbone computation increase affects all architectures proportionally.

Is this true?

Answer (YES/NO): NO